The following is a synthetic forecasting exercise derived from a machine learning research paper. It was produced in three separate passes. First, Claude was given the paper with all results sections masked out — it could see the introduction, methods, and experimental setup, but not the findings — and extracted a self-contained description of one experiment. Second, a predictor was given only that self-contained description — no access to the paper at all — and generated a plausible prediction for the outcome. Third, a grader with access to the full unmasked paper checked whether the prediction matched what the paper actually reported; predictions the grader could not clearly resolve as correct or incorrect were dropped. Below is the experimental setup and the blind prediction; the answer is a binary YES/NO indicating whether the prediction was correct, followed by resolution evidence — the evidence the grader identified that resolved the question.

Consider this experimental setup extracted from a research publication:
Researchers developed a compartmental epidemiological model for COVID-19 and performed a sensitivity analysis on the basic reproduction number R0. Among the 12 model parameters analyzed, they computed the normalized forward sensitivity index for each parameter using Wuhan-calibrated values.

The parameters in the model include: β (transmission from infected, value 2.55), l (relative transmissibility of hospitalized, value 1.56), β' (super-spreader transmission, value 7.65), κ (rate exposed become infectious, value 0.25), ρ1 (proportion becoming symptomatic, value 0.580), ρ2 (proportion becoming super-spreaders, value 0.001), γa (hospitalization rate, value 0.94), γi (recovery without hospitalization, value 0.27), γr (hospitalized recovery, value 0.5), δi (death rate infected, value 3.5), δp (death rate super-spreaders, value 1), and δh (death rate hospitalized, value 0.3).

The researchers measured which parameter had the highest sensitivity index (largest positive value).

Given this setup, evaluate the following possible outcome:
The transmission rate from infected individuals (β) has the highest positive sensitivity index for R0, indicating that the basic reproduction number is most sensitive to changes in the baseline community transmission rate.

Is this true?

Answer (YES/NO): YES